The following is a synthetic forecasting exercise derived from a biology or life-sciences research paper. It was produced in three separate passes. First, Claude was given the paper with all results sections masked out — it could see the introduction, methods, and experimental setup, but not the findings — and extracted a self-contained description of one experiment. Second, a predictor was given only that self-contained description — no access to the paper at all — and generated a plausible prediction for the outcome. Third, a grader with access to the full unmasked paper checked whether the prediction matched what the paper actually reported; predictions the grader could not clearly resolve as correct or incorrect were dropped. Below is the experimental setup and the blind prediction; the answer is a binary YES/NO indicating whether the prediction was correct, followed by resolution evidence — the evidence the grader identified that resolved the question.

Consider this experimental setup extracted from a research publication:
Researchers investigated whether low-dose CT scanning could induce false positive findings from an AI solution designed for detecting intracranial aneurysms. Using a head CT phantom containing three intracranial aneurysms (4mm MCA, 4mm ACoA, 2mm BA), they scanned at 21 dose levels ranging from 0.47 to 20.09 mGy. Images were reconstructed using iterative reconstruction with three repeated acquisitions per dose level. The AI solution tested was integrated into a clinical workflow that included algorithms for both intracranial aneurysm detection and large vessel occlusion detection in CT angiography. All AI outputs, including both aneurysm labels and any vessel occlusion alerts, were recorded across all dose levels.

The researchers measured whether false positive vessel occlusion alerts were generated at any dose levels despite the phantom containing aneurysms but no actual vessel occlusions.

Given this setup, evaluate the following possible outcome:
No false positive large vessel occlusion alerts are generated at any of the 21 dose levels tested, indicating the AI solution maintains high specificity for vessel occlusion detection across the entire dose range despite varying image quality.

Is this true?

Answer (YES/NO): NO